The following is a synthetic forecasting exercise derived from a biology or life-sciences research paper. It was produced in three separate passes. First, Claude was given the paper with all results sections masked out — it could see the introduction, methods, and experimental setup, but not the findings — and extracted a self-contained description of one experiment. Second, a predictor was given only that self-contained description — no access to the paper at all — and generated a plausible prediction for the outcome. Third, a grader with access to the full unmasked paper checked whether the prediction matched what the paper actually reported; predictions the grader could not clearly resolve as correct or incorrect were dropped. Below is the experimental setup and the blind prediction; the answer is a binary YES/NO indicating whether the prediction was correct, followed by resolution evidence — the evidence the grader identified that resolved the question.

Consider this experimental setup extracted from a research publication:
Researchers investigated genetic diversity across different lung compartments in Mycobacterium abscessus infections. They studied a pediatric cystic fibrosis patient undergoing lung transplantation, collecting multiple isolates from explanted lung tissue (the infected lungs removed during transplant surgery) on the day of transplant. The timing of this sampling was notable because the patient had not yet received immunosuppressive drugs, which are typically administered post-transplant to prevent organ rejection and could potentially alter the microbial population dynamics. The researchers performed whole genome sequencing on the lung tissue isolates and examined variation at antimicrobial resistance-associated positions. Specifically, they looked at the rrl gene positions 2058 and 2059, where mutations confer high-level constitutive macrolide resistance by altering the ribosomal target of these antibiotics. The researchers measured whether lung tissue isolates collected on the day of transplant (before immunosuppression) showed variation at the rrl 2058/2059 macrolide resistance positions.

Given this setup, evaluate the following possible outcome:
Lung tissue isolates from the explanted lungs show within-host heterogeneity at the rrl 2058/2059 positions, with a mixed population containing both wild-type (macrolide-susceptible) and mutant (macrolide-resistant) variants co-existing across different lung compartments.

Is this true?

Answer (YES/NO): YES